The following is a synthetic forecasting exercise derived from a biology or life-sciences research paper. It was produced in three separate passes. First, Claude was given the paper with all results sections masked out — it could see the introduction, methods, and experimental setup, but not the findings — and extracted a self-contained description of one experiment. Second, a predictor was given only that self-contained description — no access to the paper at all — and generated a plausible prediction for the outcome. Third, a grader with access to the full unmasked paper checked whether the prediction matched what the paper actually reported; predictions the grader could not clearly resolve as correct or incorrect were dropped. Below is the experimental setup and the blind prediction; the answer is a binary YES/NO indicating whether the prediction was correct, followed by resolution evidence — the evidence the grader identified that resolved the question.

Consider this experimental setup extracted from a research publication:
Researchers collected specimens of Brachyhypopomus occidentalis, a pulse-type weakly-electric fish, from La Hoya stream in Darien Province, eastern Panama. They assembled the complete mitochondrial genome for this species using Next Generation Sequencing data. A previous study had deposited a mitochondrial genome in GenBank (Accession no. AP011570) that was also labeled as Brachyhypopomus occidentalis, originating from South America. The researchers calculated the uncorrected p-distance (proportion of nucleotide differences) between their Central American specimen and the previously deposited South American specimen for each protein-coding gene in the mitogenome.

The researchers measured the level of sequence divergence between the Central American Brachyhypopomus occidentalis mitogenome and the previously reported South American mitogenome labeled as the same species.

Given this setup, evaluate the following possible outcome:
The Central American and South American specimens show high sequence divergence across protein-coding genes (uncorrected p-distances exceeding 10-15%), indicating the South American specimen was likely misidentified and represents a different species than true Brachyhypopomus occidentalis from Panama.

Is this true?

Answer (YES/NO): YES